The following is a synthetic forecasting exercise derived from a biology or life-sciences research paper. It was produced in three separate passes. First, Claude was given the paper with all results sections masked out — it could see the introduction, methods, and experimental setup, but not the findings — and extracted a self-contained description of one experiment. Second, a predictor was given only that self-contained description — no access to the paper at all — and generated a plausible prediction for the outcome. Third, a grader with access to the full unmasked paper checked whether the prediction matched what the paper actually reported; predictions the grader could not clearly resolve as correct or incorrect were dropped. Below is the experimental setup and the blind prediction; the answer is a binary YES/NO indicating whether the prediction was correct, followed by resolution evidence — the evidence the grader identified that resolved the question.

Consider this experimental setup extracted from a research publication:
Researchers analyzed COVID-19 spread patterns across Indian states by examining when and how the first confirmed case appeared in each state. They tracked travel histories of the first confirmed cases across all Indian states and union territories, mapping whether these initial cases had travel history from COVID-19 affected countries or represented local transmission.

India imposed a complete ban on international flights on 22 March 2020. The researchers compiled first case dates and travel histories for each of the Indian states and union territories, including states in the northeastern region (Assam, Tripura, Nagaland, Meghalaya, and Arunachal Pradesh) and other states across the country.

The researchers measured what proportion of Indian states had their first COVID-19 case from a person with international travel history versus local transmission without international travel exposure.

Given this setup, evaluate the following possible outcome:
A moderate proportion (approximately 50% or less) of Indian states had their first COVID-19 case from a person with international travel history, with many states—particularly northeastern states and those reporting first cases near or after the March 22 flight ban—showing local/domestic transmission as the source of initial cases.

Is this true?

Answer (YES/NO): NO